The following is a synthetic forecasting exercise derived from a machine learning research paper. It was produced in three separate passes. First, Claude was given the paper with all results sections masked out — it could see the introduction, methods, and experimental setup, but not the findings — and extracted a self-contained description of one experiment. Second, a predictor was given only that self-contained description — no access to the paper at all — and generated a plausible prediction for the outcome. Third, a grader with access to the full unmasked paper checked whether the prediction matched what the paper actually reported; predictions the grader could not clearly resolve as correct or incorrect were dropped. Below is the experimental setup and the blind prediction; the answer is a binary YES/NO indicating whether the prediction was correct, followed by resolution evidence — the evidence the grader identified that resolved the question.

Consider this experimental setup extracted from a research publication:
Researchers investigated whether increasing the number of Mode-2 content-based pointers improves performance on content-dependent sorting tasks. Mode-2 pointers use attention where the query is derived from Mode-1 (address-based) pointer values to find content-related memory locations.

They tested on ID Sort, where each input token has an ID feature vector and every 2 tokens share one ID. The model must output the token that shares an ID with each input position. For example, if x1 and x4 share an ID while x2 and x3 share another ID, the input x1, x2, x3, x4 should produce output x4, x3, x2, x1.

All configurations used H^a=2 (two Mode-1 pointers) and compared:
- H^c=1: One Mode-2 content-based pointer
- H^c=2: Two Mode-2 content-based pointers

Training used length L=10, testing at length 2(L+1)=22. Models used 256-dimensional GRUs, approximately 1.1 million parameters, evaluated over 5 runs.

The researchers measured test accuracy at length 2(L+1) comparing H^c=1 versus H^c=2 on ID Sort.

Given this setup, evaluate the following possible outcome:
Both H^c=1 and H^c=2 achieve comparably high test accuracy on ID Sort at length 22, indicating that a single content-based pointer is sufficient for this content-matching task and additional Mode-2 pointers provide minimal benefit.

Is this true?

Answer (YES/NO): NO